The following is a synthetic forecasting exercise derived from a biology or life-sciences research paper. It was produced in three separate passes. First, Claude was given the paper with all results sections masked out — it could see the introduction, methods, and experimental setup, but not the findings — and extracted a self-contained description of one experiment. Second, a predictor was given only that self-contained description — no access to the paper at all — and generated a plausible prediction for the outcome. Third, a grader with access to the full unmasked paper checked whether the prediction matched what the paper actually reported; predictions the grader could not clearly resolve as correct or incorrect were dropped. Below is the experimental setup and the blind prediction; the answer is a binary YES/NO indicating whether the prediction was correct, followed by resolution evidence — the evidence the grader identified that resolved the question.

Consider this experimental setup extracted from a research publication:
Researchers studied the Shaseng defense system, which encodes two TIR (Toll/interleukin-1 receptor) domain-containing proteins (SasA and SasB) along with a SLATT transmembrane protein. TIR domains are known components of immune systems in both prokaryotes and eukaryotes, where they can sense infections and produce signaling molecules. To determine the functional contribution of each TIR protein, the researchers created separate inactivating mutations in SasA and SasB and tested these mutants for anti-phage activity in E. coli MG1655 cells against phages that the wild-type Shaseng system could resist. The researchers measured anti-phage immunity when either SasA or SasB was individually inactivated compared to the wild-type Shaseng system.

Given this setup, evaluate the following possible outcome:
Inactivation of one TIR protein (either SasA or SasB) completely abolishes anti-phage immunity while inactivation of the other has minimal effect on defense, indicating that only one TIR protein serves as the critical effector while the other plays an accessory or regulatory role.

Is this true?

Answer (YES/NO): YES